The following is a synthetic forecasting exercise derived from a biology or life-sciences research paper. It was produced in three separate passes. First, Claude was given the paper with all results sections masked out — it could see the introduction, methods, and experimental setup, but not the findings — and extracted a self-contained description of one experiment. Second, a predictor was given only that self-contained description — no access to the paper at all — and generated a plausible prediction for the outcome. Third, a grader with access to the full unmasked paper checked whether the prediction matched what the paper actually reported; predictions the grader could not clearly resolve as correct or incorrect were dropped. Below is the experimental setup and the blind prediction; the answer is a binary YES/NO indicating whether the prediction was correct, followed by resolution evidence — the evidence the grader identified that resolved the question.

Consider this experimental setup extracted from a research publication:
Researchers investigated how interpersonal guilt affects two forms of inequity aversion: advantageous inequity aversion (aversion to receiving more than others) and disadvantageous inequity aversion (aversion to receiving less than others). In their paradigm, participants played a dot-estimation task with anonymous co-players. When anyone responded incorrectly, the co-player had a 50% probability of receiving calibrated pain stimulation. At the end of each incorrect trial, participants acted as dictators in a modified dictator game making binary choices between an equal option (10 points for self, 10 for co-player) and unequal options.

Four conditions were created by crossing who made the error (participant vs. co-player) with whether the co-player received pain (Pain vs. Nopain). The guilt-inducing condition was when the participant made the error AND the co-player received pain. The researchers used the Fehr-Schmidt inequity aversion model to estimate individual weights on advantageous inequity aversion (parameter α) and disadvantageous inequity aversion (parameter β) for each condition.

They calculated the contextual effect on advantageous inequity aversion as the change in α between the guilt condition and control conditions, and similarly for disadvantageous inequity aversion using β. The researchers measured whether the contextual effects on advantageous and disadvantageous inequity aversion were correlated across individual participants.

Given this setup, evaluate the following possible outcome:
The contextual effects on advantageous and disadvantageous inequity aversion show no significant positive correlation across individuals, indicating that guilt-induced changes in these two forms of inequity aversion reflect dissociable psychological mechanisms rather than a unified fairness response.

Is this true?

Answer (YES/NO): YES